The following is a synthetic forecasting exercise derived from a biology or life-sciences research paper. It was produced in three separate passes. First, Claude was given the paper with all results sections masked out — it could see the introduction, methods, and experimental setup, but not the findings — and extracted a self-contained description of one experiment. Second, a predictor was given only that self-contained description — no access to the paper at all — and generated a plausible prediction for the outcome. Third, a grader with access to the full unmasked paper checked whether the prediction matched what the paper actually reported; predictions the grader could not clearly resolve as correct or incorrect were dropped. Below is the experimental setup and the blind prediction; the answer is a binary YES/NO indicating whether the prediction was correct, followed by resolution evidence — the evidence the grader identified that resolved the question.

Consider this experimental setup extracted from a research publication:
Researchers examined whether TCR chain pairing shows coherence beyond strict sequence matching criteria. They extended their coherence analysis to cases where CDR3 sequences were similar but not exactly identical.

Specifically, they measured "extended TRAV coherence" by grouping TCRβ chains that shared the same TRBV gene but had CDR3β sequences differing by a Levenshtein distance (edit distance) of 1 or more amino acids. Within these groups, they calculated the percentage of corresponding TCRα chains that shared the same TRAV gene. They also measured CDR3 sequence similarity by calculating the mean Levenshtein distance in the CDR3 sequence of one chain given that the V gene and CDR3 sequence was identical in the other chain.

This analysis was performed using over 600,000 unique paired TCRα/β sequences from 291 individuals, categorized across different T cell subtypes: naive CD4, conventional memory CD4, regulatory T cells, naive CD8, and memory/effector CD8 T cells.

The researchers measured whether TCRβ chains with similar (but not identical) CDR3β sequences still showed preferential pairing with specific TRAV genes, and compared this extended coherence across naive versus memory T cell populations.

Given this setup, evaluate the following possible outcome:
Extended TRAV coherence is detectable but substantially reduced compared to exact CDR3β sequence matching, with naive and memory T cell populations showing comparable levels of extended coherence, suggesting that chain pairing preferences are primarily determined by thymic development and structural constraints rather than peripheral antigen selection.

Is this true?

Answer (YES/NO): NO